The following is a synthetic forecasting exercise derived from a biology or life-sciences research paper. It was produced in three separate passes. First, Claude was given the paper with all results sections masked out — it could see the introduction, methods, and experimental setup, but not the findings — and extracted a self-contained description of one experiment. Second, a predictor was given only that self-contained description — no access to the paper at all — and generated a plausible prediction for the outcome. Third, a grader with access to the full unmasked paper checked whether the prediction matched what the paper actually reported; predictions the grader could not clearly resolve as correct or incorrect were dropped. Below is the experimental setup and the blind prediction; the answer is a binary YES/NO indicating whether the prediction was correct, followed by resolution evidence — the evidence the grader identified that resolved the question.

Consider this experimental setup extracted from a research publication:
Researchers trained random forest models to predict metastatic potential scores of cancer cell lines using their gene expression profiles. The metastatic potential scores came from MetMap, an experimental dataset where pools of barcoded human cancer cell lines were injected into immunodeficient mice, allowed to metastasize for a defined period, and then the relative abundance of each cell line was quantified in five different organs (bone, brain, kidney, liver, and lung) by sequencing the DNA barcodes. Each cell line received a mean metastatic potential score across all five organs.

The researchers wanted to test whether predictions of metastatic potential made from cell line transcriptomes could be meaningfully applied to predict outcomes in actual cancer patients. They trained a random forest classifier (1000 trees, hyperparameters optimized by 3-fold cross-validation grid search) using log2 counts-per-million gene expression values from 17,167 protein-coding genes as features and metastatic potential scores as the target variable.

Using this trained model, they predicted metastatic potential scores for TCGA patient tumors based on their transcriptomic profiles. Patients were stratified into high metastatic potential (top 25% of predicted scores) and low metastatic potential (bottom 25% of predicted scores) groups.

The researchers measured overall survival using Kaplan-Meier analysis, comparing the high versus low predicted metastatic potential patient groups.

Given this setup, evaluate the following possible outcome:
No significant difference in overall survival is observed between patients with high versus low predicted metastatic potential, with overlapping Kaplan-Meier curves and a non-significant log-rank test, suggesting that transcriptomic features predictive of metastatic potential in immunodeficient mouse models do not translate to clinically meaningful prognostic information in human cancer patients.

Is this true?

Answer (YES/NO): NO